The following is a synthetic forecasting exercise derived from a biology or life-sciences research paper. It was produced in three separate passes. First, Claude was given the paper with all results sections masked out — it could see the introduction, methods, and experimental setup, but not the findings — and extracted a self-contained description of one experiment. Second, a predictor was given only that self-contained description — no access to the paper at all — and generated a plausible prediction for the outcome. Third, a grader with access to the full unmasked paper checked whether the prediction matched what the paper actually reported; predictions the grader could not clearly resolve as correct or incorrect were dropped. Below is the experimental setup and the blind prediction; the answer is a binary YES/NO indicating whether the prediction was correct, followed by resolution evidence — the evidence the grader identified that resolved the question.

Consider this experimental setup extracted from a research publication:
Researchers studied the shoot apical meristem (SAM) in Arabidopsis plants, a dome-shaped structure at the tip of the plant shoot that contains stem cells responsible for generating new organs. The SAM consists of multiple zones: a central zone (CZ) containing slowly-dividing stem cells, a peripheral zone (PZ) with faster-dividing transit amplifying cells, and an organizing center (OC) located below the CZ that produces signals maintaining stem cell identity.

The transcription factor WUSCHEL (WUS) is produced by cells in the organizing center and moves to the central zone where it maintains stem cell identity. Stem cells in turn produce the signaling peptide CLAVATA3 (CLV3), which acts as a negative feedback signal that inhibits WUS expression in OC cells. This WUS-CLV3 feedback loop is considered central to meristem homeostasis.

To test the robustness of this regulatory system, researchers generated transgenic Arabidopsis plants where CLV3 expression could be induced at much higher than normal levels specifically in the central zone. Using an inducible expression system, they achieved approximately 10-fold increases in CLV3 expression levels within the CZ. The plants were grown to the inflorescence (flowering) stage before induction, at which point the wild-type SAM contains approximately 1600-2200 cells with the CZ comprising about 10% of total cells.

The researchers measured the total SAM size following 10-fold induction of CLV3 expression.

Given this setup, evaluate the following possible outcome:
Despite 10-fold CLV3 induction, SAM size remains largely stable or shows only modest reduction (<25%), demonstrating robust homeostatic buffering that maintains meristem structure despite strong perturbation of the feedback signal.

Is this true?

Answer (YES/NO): YES